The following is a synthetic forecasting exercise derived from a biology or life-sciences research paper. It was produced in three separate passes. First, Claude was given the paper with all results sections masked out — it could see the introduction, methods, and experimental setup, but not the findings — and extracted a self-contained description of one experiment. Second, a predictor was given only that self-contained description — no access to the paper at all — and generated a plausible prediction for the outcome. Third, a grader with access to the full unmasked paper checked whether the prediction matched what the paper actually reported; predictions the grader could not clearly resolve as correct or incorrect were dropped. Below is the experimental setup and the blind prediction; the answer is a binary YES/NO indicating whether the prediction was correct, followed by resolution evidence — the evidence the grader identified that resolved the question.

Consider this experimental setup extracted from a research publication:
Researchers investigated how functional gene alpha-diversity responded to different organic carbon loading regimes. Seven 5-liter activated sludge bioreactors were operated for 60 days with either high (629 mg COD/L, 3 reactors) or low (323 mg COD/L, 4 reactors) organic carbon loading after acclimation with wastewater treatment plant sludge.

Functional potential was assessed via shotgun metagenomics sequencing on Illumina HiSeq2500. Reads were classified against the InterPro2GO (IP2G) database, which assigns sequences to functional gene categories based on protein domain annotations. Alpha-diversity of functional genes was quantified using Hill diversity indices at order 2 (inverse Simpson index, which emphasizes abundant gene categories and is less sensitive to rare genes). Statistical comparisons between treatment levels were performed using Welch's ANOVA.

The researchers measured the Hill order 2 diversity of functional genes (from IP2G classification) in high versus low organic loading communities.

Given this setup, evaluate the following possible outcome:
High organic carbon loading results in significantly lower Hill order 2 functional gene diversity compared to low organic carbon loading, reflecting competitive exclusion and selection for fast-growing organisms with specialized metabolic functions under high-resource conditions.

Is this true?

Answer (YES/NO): YES